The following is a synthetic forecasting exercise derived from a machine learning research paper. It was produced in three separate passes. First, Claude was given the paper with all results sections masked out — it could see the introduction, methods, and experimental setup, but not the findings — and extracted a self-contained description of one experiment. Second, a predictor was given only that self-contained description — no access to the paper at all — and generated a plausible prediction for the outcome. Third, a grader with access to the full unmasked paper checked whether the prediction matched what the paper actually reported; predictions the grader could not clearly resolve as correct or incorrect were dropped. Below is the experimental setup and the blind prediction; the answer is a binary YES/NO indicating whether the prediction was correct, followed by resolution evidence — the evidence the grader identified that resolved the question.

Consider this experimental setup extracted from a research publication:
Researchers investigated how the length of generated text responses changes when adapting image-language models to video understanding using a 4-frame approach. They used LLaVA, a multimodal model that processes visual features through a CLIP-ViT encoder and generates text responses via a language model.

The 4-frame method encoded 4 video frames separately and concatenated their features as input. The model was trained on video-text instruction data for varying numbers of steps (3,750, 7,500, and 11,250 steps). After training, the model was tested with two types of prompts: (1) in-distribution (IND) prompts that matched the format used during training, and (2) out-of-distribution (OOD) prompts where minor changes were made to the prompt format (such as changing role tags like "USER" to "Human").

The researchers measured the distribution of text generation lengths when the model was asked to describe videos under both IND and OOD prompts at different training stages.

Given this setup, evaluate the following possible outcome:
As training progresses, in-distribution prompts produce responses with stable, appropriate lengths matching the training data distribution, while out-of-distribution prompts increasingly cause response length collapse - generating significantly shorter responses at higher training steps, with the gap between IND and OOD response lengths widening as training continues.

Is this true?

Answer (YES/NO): NO